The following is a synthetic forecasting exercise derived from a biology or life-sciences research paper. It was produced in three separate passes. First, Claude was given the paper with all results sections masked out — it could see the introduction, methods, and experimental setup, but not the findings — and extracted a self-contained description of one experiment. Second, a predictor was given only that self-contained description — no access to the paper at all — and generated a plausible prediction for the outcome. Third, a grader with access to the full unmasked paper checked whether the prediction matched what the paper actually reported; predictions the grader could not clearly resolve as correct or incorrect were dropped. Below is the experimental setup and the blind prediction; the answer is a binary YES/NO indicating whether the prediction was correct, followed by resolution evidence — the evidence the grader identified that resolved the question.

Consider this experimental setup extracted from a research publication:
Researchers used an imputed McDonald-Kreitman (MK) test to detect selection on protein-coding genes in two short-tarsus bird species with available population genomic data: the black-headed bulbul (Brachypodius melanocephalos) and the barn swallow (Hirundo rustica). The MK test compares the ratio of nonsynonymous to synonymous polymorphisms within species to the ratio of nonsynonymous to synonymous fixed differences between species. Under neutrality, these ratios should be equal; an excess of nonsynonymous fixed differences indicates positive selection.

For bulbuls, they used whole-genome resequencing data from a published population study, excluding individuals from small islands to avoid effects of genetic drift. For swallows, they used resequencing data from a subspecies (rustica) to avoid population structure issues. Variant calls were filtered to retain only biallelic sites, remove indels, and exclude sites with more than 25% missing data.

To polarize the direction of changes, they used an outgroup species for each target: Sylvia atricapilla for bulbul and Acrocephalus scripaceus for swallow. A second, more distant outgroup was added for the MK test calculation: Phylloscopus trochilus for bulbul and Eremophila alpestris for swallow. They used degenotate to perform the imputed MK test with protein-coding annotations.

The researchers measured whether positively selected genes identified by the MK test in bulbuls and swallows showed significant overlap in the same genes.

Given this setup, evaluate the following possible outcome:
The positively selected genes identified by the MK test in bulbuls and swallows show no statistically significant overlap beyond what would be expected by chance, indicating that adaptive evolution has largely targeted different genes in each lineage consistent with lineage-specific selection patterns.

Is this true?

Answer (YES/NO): YES